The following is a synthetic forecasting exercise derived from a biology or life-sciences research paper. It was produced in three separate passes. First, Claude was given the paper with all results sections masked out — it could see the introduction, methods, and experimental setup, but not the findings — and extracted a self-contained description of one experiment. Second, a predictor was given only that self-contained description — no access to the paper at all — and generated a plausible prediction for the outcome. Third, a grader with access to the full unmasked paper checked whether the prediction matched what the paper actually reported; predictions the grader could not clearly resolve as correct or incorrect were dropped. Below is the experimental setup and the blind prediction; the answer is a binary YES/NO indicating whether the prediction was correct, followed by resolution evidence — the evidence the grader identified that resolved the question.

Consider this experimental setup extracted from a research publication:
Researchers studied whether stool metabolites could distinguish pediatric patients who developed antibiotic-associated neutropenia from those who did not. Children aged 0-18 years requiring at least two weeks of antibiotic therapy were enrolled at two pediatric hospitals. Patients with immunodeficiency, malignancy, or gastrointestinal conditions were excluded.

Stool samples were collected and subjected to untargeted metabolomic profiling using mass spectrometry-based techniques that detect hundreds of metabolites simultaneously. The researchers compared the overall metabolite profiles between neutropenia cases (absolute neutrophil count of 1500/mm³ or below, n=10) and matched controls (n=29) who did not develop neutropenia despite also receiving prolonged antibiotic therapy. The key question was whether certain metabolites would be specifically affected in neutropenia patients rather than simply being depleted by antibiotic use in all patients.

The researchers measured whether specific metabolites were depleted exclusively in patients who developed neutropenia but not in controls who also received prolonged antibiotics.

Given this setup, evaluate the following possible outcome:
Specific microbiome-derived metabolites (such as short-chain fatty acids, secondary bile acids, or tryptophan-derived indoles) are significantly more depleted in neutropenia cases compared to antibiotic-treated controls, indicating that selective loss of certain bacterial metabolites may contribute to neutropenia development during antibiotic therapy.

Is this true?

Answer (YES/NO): NO